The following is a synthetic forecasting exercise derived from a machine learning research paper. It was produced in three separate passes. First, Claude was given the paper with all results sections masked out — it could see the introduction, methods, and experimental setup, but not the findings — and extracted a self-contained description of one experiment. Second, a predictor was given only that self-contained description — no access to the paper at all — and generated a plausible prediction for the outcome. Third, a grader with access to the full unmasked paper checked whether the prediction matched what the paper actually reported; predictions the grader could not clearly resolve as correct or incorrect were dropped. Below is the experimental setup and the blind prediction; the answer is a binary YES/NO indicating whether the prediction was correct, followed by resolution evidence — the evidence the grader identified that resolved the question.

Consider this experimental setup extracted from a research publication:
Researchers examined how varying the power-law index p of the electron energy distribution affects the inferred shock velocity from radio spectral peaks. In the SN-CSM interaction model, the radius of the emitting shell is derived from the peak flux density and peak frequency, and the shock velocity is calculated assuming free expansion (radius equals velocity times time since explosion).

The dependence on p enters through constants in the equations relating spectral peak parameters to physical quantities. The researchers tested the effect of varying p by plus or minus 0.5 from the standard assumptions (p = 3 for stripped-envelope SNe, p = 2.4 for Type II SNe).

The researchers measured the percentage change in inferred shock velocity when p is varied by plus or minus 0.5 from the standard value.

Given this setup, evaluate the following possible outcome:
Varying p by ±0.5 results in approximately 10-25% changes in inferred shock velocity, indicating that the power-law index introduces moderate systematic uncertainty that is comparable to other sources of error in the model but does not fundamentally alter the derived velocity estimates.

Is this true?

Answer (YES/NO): YES